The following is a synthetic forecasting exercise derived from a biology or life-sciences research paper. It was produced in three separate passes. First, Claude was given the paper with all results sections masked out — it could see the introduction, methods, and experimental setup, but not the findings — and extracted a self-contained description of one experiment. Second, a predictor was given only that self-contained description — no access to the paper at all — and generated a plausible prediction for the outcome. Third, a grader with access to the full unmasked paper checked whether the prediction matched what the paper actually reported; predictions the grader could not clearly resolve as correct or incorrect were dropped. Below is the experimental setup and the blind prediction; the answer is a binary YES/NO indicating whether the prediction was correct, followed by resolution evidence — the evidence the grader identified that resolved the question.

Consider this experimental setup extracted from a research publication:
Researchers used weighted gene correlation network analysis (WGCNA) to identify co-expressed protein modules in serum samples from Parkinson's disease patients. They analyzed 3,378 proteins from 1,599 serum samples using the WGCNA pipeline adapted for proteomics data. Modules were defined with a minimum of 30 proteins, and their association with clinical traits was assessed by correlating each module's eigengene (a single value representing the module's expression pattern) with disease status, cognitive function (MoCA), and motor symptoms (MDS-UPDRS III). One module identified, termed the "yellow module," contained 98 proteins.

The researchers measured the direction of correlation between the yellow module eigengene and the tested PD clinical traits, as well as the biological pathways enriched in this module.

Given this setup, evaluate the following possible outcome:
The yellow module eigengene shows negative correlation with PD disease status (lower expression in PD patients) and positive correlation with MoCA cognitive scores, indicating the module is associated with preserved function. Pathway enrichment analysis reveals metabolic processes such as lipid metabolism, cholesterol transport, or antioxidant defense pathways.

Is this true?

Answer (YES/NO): NO